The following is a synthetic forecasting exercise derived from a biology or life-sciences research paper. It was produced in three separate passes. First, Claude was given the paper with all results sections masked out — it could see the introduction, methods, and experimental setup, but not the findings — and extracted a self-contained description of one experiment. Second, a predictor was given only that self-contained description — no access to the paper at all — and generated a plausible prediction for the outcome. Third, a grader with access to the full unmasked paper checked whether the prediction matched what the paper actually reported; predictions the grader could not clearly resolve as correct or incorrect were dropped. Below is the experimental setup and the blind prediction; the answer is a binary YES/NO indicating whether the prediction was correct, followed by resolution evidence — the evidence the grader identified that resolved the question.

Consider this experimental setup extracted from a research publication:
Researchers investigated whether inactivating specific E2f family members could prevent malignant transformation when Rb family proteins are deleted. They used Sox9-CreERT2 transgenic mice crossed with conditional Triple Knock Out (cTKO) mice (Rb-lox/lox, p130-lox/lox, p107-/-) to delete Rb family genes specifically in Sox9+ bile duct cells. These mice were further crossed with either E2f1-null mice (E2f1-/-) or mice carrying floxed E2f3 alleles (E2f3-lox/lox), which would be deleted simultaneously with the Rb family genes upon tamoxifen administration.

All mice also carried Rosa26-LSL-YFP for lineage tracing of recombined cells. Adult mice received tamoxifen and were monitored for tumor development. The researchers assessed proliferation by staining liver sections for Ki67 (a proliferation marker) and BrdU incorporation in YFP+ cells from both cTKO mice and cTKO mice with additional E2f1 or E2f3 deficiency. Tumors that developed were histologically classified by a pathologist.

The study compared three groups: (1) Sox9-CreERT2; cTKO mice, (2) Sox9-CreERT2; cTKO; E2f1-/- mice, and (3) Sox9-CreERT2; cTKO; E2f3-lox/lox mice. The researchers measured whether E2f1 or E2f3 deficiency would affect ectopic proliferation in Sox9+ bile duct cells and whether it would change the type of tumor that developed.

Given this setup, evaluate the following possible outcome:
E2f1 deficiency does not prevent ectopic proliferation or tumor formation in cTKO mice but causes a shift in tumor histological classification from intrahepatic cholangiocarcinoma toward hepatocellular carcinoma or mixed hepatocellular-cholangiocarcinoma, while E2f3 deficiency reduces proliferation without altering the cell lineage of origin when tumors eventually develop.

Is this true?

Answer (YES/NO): NO